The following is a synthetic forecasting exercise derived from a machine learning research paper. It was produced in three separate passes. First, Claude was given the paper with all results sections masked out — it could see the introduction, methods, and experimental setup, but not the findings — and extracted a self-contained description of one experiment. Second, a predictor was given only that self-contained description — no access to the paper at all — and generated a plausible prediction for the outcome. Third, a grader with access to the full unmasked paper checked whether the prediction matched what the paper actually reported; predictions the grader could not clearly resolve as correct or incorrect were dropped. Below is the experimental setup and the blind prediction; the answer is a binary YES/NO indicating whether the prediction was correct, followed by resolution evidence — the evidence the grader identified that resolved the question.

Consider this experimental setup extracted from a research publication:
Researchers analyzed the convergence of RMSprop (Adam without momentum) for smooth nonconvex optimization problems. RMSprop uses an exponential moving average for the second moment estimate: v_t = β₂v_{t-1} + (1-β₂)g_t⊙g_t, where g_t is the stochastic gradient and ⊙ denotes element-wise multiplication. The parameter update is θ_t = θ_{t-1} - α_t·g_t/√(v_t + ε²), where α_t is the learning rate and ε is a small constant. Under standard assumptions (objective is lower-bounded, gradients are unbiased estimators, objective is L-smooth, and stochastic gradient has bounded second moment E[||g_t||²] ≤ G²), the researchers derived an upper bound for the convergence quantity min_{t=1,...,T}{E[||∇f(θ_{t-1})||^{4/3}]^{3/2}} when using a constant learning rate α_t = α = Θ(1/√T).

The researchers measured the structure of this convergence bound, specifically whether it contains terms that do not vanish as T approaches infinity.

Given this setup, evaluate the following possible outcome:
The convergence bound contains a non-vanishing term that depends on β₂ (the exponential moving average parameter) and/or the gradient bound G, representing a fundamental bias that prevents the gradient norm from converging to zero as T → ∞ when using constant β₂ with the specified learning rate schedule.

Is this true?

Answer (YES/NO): YES